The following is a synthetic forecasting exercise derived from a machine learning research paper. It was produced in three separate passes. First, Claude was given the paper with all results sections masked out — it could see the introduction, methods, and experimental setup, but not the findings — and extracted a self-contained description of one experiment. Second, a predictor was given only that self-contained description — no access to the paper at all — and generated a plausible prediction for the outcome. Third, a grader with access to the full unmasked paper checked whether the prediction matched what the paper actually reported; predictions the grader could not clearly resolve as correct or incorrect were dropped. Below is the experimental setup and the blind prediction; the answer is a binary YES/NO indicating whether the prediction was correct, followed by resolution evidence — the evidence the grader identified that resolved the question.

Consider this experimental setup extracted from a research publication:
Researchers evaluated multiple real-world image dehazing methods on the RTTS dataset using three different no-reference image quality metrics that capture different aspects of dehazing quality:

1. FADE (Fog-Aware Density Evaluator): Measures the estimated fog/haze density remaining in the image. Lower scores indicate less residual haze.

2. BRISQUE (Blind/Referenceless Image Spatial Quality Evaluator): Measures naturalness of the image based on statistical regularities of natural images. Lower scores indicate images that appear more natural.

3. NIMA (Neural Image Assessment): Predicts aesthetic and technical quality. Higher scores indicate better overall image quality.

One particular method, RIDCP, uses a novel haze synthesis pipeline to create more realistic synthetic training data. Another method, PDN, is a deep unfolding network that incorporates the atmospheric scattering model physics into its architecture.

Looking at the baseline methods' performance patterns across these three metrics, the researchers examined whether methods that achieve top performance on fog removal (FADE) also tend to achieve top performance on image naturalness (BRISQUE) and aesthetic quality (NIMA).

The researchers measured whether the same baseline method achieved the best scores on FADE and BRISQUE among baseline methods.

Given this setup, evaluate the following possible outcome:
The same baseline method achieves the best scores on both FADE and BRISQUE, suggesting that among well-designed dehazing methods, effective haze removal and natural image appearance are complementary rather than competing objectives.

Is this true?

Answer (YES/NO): NO